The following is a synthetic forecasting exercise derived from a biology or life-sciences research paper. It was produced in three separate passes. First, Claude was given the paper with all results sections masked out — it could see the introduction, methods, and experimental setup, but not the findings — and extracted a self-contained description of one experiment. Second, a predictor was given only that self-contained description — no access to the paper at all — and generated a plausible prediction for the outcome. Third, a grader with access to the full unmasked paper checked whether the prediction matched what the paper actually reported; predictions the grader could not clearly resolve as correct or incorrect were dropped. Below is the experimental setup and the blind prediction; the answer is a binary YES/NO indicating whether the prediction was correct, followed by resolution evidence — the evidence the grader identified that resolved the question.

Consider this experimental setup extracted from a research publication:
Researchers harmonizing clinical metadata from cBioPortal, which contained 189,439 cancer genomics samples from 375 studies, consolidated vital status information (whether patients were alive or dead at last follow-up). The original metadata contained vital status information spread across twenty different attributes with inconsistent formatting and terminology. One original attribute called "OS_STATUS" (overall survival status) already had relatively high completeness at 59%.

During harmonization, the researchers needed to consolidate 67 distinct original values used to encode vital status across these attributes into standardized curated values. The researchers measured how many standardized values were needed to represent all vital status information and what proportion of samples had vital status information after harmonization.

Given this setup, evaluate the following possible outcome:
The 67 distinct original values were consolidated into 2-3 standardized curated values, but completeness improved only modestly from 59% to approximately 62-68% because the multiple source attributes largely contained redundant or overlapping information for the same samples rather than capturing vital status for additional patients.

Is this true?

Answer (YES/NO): YES